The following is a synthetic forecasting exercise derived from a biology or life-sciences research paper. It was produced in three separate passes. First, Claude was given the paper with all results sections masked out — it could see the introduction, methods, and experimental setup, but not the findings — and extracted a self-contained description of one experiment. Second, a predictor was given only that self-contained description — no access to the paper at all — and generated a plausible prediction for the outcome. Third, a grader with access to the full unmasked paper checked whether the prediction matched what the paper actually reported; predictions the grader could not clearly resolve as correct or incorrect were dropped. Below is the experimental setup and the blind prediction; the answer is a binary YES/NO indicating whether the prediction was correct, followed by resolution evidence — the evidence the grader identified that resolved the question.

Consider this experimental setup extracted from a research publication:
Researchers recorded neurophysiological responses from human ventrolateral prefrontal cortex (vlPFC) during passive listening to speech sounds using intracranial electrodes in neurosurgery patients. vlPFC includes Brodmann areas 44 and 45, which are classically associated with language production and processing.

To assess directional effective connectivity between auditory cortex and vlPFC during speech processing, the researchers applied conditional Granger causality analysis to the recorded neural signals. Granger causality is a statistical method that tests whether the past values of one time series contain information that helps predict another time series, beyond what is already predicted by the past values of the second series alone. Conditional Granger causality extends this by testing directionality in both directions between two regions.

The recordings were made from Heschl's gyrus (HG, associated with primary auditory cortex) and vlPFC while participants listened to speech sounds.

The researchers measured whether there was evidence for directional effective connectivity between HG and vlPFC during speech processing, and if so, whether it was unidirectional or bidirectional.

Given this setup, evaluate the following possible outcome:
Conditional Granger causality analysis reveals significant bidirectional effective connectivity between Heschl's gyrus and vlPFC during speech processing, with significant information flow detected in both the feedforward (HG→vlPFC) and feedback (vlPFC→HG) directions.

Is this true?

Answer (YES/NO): YES